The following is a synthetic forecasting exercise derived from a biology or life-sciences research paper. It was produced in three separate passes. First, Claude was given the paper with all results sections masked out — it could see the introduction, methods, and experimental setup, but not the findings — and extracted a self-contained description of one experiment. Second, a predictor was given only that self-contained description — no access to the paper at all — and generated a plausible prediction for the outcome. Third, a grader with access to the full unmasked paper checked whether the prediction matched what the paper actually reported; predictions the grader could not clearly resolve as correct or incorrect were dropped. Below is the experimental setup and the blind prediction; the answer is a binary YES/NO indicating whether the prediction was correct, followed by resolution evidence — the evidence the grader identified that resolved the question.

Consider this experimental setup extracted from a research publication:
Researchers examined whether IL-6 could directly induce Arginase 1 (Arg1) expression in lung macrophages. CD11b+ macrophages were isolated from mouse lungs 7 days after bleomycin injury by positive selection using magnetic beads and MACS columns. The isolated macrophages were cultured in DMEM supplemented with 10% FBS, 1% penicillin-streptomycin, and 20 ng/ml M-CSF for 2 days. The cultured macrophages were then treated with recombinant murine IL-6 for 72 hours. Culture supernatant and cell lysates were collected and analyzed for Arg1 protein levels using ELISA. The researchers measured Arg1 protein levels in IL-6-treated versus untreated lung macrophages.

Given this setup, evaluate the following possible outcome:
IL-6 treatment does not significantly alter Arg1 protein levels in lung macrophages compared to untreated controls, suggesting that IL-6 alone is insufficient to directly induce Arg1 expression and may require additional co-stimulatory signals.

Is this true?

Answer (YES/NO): NO